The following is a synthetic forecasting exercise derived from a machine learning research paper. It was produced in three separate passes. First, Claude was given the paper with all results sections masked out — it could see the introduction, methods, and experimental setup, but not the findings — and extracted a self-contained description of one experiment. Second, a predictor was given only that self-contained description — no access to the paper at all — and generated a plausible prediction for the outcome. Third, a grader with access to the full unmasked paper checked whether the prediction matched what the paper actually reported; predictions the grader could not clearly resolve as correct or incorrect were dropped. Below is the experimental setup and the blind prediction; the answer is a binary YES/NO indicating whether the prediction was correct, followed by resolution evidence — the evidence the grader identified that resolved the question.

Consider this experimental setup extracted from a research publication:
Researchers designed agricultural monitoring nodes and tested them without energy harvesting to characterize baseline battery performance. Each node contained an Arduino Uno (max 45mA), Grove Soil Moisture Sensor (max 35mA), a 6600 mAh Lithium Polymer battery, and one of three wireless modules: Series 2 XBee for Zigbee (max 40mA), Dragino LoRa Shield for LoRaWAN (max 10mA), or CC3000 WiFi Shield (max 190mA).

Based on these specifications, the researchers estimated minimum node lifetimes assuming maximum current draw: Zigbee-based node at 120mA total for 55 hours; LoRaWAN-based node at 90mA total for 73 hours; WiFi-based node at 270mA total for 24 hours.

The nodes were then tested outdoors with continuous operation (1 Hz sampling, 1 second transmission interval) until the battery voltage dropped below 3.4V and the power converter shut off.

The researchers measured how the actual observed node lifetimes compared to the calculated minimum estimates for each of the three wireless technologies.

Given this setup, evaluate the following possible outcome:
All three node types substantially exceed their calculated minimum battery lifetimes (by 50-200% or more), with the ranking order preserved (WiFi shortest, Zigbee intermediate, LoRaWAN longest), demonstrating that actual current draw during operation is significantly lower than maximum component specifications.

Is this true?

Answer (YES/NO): NO